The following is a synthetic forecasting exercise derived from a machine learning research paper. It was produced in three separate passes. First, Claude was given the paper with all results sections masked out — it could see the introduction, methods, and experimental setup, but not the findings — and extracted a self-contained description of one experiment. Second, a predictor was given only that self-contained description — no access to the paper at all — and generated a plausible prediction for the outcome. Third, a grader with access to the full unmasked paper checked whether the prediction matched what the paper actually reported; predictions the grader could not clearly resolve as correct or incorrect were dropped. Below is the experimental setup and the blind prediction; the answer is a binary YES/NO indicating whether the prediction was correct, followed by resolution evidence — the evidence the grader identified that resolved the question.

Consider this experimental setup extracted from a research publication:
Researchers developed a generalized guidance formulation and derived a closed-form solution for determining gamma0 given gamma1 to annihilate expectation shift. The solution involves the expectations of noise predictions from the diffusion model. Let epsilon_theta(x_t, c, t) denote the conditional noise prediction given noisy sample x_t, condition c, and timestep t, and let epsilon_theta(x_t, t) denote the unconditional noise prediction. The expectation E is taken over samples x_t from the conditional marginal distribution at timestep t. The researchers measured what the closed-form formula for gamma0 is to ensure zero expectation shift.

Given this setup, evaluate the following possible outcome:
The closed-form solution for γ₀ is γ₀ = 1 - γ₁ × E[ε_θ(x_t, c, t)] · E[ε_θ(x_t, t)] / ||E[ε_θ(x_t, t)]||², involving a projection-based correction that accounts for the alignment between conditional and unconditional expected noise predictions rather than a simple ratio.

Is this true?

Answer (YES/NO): NO